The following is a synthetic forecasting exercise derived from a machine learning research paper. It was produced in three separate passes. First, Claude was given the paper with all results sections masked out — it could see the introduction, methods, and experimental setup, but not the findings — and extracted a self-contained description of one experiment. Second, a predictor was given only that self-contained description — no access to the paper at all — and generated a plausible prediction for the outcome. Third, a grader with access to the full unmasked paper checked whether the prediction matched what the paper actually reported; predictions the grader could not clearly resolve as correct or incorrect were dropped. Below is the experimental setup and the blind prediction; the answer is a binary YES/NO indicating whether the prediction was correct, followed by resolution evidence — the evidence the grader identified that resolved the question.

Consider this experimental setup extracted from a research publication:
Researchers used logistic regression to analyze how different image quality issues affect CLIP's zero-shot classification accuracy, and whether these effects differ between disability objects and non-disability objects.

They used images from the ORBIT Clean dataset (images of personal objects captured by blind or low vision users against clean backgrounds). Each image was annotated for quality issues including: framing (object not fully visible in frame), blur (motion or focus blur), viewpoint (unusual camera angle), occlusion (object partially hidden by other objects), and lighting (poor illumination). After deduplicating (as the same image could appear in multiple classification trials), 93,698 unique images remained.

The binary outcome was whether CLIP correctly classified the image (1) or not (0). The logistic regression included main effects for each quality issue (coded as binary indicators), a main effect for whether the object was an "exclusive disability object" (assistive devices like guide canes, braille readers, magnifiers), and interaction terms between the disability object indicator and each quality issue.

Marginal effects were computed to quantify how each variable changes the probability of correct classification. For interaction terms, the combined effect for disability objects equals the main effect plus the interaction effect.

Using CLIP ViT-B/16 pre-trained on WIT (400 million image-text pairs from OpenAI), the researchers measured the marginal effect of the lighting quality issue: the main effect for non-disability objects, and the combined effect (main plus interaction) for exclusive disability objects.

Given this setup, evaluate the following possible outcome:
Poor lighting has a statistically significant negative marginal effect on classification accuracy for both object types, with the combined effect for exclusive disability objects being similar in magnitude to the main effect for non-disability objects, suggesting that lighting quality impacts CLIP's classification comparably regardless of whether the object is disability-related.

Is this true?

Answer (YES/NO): NO